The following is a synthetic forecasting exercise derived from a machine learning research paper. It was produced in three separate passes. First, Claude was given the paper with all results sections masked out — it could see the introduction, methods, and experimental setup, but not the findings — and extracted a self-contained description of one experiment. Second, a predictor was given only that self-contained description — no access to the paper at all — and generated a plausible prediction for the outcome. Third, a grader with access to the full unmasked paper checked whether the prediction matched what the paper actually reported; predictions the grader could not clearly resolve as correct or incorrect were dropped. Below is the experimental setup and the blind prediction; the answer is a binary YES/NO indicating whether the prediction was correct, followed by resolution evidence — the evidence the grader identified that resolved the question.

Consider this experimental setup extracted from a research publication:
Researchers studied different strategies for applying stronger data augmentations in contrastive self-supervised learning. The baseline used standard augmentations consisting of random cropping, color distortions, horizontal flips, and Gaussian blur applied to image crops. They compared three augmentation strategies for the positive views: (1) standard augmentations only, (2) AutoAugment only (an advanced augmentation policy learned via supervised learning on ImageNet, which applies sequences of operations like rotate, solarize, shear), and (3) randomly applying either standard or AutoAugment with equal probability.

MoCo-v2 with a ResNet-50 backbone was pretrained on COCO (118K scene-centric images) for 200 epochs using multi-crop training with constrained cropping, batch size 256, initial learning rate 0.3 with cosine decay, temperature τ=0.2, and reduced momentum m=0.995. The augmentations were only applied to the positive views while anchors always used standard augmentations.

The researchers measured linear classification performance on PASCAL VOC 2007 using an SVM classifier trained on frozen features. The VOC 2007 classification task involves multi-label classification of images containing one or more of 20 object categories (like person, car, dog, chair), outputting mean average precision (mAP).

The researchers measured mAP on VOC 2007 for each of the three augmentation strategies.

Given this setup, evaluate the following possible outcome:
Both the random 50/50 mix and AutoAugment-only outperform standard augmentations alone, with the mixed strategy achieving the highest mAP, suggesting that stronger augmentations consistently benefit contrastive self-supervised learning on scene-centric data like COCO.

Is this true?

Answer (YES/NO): NO